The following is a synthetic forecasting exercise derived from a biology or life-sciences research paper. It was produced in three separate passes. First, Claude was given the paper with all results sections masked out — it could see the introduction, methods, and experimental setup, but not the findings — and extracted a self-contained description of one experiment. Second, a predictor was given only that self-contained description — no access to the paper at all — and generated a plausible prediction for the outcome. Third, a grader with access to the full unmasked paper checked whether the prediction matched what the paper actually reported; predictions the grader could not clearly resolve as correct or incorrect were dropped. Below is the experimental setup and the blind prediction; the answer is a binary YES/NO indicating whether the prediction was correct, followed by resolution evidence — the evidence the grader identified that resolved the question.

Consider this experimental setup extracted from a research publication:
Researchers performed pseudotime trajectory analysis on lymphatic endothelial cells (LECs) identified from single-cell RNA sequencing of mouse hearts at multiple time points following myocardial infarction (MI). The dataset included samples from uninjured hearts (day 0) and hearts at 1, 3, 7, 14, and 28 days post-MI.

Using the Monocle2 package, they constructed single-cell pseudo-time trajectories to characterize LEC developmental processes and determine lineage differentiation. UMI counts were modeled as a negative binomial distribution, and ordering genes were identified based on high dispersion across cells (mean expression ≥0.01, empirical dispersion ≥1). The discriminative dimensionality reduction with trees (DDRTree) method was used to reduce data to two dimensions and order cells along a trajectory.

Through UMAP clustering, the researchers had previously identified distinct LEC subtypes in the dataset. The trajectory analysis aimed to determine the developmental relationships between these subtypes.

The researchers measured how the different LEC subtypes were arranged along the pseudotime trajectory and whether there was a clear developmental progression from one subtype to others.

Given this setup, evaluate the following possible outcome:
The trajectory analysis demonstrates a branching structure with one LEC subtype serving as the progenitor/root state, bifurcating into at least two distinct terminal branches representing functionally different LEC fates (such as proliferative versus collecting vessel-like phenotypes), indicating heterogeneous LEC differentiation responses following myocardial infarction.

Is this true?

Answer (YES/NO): YES